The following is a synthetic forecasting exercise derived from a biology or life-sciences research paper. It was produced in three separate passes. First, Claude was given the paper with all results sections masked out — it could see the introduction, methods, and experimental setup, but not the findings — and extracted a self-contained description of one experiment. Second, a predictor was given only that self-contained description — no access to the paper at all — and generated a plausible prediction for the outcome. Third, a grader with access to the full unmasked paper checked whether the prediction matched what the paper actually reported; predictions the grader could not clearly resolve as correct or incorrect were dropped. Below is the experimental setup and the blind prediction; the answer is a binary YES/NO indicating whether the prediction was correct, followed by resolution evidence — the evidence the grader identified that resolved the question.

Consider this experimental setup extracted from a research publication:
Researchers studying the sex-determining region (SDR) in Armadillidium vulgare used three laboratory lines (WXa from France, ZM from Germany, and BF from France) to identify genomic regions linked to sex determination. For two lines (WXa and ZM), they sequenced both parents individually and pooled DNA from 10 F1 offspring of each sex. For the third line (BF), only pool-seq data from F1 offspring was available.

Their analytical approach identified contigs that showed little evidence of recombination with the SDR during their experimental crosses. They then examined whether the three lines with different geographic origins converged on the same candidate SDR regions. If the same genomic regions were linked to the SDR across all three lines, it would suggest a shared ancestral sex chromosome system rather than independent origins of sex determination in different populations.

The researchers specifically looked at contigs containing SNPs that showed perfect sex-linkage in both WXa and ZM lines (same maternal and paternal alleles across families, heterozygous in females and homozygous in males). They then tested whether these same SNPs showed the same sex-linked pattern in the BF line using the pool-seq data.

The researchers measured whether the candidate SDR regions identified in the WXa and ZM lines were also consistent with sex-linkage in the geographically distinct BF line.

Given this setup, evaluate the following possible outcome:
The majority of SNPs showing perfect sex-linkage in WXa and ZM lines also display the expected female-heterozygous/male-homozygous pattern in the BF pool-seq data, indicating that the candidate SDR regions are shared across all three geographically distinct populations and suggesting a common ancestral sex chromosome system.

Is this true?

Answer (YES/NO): NO